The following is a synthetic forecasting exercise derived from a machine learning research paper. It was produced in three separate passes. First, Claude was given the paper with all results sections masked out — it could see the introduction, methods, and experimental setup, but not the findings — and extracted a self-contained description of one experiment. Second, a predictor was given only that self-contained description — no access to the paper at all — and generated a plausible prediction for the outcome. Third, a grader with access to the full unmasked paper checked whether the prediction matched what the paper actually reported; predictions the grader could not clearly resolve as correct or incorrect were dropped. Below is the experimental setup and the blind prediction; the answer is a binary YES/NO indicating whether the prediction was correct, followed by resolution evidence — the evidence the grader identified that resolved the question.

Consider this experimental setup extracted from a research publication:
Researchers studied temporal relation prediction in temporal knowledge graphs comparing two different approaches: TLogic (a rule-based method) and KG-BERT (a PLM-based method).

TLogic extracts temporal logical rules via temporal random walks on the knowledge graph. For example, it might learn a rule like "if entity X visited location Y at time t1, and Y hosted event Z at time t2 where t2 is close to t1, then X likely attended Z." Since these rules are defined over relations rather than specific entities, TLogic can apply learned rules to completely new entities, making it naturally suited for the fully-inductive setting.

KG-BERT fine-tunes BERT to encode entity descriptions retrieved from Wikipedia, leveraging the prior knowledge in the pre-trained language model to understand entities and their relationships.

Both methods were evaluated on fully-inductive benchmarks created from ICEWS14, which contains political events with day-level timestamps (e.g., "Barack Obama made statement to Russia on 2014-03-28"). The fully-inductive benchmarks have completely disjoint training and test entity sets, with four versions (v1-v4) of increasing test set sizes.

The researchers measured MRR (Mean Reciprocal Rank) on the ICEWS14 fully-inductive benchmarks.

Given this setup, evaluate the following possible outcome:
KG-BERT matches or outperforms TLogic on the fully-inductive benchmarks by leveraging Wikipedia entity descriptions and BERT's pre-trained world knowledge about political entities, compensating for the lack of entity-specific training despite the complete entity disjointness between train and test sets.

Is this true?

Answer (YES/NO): YES